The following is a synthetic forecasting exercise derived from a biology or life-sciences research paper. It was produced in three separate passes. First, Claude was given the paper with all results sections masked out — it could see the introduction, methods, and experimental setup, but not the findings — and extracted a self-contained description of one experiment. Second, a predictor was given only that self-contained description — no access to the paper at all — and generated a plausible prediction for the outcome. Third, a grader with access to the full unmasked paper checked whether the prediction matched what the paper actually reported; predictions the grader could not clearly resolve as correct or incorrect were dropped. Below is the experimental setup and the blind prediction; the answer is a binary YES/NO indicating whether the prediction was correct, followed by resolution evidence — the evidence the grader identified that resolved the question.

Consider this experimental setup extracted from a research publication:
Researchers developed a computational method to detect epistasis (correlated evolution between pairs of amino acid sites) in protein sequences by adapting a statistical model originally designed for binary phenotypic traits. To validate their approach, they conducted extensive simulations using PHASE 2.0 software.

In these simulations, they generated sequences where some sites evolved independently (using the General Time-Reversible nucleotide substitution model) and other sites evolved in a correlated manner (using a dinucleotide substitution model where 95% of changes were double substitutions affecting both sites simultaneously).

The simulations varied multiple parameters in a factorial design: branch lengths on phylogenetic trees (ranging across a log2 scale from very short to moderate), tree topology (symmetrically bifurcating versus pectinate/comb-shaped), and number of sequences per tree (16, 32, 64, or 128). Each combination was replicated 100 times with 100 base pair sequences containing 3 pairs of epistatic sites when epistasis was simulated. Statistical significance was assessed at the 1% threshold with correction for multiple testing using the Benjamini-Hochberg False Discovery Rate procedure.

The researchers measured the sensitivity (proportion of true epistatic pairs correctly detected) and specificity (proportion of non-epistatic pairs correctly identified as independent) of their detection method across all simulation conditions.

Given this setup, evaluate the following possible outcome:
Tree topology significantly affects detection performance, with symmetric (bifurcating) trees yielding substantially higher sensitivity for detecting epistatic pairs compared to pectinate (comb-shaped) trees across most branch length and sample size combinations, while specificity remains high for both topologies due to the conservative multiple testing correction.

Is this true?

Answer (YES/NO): NO